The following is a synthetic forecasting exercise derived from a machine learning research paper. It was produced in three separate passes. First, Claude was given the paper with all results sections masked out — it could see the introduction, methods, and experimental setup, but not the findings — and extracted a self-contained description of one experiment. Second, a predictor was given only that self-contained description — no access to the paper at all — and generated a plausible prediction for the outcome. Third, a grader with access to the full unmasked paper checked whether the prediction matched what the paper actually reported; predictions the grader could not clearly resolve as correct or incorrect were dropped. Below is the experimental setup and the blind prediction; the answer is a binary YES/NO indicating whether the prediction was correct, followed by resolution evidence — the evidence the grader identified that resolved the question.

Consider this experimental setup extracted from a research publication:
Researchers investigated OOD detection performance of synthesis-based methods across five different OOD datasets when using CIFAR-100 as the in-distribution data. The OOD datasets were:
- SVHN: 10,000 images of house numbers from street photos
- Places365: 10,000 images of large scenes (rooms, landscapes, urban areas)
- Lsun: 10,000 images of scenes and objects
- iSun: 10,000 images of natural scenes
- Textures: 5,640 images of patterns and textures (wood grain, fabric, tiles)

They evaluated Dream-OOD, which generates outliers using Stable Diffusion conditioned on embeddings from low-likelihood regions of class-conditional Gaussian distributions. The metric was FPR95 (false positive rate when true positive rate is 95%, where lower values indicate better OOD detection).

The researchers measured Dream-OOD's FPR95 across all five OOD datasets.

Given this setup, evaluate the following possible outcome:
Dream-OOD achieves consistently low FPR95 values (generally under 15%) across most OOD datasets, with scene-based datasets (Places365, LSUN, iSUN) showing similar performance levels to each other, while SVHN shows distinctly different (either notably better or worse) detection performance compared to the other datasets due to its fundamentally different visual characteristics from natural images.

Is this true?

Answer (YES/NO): NO